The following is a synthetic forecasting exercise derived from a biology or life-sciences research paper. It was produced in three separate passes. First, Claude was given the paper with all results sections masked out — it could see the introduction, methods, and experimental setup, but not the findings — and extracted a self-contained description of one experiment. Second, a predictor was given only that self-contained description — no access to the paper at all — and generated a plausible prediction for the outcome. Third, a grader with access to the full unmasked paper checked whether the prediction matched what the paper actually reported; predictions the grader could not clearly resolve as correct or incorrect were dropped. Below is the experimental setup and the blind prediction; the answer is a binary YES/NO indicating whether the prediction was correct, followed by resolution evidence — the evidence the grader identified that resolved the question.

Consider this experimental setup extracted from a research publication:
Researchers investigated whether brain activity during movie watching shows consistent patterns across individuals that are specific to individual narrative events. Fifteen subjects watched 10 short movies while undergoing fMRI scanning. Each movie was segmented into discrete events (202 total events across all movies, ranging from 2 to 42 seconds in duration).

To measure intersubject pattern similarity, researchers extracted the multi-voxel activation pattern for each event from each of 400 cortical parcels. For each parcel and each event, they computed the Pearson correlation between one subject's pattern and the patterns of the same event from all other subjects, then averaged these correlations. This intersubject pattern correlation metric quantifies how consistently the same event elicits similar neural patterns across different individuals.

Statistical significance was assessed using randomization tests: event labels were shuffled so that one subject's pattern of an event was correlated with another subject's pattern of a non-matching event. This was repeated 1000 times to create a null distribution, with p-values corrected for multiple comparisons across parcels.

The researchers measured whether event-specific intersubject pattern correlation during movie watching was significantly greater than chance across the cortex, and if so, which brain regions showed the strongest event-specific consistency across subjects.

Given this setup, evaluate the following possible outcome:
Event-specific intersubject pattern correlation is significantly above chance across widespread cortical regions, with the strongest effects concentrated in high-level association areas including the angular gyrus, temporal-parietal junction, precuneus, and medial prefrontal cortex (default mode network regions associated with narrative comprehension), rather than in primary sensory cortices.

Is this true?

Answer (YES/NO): NO